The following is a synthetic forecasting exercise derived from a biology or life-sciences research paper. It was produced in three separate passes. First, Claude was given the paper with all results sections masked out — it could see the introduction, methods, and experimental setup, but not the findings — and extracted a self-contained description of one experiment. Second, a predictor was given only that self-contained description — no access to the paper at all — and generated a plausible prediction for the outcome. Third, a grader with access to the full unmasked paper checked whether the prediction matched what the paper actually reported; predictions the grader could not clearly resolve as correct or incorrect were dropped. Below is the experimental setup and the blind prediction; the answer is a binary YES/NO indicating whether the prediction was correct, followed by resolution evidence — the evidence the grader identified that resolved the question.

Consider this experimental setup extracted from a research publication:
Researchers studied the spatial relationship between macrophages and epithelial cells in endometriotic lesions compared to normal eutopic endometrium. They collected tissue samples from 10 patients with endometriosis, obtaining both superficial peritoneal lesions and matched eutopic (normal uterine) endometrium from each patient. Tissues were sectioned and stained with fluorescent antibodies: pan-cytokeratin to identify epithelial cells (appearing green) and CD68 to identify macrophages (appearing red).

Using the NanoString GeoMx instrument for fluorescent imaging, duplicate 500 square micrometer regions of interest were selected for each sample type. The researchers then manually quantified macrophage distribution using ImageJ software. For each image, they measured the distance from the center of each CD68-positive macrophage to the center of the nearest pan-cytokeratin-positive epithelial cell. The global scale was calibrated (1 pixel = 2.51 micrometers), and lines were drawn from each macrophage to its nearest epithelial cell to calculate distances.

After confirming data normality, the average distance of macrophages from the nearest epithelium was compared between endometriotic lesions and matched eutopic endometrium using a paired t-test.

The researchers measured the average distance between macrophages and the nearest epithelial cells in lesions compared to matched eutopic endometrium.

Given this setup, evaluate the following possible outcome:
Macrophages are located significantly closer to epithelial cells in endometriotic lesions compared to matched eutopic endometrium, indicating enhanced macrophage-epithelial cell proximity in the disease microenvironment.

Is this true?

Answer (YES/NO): NO